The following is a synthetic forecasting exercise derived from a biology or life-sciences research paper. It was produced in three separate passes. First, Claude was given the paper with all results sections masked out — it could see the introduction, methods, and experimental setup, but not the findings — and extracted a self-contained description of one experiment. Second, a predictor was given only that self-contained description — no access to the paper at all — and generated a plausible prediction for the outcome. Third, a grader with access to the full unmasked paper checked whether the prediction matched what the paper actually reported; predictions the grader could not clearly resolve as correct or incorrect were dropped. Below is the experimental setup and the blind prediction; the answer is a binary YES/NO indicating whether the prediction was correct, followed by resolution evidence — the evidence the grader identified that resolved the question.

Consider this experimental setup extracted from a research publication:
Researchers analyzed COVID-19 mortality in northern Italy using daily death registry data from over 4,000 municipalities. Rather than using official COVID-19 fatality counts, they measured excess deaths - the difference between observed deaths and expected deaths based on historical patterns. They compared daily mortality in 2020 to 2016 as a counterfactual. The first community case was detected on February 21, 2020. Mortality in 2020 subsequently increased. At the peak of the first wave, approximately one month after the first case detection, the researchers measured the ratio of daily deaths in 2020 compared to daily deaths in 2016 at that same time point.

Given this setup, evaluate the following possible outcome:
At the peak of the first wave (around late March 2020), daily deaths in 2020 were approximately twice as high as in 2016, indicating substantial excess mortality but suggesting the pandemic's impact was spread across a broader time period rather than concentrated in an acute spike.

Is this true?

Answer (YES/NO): NO